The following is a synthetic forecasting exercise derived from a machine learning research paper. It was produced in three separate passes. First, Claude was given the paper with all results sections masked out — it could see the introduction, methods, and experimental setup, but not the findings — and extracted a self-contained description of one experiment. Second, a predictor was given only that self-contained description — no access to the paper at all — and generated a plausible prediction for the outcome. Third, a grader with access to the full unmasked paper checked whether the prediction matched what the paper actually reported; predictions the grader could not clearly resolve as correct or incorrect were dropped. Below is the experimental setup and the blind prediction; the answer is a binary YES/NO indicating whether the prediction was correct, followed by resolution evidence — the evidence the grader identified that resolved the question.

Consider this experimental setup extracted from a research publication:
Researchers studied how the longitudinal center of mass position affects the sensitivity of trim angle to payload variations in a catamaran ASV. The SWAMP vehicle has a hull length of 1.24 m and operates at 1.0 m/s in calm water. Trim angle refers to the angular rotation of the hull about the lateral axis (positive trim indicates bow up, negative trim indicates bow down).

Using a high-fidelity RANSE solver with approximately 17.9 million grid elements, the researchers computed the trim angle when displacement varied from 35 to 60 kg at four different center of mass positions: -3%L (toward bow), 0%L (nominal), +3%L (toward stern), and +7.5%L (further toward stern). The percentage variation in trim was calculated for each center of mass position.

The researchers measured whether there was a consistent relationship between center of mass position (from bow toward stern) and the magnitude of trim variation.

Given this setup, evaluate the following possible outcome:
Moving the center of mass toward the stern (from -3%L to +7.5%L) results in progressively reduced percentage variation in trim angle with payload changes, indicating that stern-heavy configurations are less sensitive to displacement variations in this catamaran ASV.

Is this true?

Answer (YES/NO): NO